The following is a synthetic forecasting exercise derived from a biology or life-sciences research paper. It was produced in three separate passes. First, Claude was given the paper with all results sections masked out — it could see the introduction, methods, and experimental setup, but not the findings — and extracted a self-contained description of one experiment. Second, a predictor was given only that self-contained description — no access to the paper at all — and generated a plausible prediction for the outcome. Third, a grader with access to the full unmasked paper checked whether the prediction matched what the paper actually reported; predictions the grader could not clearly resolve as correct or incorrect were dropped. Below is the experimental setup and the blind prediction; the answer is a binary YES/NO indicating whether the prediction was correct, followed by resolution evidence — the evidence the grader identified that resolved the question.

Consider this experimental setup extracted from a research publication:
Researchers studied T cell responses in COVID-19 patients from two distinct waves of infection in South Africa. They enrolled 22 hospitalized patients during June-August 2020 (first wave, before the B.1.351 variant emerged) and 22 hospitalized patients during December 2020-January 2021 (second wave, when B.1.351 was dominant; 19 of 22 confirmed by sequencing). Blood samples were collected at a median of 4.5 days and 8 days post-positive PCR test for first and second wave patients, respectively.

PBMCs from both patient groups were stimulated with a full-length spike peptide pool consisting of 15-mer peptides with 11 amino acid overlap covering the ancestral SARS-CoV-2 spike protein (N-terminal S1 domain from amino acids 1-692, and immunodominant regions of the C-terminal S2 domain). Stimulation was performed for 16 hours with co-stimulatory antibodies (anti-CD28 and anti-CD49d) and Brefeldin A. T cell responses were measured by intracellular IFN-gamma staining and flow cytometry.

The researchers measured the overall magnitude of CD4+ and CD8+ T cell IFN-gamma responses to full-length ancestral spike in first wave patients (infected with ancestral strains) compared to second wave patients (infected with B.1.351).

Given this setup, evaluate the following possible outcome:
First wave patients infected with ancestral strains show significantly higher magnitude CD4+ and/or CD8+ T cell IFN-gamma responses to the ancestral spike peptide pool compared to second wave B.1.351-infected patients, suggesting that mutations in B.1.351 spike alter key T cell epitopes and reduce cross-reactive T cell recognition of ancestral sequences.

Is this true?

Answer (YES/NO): NO